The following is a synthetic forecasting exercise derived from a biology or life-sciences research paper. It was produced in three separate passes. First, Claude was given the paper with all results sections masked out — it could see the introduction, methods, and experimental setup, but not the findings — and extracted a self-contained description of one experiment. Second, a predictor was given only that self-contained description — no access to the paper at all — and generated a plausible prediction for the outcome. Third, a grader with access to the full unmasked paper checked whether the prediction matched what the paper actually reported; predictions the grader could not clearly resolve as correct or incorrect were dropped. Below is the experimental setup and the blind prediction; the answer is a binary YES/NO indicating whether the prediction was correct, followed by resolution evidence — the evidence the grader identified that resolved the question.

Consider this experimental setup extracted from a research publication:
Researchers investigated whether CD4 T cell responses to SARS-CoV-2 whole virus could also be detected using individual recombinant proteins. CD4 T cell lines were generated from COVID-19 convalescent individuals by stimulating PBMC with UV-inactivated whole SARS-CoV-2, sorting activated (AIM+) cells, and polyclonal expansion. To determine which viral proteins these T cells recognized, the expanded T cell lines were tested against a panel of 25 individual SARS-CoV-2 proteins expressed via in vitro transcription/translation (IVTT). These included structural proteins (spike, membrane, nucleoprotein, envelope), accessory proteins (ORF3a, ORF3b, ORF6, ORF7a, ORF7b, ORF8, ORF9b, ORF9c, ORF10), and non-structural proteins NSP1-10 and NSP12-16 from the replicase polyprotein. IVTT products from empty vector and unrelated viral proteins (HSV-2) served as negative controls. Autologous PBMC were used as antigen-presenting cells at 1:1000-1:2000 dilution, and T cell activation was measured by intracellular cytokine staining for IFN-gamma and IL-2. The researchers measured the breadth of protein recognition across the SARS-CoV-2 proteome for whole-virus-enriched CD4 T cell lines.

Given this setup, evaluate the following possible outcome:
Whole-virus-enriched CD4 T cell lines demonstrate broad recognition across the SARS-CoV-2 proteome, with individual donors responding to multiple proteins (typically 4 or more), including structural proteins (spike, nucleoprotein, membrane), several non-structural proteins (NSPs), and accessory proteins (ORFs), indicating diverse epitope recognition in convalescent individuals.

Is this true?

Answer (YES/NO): YES